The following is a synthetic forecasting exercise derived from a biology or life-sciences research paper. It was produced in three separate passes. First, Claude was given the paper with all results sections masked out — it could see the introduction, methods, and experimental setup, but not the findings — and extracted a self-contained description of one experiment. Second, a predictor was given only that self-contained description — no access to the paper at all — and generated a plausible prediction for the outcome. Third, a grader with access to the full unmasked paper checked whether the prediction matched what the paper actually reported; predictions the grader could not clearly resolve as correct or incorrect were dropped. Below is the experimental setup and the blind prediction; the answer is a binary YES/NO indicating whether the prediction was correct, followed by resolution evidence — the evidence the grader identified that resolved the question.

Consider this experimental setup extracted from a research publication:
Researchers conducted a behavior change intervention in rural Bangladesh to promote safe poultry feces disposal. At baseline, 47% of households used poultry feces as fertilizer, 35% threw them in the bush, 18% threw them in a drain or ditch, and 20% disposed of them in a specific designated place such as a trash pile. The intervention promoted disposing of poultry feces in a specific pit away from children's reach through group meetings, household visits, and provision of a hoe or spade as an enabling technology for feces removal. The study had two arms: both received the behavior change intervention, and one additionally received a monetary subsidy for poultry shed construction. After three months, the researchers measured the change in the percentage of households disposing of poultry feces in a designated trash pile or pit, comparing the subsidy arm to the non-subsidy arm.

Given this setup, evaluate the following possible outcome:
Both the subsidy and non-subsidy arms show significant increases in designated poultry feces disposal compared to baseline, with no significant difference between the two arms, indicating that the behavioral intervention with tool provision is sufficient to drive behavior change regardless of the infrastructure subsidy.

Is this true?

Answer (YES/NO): NO